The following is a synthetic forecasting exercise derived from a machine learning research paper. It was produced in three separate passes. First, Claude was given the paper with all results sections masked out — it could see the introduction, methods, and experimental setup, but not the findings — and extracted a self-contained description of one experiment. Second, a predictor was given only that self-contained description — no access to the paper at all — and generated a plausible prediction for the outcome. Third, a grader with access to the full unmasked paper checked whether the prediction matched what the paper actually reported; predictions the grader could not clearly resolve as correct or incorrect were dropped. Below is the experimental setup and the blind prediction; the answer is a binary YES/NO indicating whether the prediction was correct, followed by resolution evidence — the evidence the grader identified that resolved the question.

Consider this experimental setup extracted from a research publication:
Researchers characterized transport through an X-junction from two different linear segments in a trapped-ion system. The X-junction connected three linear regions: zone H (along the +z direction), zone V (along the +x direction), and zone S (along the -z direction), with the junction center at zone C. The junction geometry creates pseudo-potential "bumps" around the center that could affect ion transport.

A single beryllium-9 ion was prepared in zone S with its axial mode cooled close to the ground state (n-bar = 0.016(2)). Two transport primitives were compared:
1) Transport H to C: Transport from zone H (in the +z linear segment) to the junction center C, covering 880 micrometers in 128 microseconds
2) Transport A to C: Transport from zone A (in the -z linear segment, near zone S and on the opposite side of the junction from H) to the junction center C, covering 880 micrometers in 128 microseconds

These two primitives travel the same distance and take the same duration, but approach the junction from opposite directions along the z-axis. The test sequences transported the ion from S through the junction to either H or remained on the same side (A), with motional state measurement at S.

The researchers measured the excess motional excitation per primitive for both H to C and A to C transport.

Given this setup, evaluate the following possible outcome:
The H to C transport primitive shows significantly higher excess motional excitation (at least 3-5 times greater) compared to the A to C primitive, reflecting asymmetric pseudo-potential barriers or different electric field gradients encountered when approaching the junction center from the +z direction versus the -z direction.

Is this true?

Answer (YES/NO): NO